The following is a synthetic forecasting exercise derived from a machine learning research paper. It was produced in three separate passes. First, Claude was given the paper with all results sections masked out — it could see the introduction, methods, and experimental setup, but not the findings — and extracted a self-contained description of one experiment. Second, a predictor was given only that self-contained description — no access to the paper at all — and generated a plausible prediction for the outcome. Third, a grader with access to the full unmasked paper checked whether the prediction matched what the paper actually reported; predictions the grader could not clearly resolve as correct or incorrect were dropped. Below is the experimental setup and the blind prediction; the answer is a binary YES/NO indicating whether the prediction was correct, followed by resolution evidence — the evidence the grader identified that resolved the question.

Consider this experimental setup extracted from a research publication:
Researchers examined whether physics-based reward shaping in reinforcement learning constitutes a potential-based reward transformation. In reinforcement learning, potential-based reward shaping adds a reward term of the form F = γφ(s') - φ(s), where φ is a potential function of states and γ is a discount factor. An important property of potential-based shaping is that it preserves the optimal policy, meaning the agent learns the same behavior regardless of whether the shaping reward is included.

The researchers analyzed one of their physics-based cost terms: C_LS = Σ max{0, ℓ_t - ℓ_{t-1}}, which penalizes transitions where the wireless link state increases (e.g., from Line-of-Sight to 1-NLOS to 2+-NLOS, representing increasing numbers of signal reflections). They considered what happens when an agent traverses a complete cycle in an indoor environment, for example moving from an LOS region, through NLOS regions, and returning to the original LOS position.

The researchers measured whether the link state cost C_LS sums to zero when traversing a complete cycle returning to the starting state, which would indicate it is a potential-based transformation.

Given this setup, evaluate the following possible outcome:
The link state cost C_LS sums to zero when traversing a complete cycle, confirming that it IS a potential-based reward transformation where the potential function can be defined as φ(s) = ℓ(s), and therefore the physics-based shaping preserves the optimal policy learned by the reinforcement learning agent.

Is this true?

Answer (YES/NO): NO